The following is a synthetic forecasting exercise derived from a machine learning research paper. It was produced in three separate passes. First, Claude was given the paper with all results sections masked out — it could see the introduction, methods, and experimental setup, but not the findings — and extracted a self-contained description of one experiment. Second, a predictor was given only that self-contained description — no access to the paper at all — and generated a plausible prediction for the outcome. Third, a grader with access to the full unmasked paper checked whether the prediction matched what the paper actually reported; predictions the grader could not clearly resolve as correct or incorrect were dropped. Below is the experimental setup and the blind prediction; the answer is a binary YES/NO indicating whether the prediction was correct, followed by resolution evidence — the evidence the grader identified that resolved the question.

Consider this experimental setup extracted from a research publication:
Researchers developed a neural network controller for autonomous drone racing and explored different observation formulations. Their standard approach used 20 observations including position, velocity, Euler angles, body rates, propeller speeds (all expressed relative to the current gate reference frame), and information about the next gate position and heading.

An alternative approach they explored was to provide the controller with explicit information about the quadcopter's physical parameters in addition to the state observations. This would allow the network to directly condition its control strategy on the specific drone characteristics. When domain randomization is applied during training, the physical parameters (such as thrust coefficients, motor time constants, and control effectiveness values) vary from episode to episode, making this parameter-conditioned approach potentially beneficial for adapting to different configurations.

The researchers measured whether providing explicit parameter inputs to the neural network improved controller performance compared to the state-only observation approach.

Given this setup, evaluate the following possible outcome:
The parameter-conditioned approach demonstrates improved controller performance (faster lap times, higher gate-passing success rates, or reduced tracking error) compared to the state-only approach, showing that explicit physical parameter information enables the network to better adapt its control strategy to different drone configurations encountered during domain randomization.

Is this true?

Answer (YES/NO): NO